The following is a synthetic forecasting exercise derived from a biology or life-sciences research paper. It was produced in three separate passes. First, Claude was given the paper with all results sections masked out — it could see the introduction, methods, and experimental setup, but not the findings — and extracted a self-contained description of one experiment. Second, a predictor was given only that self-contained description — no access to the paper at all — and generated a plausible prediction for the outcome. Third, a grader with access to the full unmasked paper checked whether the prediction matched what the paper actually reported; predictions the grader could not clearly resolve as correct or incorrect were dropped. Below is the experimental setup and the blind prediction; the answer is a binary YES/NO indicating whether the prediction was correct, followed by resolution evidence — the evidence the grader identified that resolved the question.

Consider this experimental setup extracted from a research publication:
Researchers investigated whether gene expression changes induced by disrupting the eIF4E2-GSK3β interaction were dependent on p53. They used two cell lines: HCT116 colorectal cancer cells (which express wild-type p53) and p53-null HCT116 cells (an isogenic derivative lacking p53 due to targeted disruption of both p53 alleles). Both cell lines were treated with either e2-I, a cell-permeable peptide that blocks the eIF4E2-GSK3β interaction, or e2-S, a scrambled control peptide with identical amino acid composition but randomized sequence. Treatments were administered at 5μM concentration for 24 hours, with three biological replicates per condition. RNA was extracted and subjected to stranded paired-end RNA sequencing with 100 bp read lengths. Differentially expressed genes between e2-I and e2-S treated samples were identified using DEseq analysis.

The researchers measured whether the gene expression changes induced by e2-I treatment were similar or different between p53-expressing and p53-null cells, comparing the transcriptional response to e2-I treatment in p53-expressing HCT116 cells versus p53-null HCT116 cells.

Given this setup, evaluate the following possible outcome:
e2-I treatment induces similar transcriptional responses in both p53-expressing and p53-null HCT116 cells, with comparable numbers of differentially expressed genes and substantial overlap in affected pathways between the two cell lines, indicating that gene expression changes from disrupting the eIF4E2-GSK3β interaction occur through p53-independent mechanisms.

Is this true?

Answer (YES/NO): NO